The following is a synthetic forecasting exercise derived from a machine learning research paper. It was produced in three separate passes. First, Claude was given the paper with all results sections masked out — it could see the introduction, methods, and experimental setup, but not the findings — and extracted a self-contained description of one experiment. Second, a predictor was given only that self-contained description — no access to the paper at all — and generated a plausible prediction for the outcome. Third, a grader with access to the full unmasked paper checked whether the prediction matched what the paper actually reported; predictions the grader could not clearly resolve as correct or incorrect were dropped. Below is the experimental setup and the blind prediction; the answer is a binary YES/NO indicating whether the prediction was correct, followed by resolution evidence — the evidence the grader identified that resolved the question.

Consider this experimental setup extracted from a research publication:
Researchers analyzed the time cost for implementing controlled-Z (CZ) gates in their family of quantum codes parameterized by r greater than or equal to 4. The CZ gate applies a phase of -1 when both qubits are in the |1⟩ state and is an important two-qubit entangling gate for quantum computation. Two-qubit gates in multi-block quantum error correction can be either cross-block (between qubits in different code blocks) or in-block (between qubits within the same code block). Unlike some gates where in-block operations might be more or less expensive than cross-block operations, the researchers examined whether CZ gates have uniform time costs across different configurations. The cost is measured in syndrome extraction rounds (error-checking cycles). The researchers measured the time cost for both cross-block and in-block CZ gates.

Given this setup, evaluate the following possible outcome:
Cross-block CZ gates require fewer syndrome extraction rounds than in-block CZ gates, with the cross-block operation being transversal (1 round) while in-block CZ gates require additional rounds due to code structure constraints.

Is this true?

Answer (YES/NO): NO